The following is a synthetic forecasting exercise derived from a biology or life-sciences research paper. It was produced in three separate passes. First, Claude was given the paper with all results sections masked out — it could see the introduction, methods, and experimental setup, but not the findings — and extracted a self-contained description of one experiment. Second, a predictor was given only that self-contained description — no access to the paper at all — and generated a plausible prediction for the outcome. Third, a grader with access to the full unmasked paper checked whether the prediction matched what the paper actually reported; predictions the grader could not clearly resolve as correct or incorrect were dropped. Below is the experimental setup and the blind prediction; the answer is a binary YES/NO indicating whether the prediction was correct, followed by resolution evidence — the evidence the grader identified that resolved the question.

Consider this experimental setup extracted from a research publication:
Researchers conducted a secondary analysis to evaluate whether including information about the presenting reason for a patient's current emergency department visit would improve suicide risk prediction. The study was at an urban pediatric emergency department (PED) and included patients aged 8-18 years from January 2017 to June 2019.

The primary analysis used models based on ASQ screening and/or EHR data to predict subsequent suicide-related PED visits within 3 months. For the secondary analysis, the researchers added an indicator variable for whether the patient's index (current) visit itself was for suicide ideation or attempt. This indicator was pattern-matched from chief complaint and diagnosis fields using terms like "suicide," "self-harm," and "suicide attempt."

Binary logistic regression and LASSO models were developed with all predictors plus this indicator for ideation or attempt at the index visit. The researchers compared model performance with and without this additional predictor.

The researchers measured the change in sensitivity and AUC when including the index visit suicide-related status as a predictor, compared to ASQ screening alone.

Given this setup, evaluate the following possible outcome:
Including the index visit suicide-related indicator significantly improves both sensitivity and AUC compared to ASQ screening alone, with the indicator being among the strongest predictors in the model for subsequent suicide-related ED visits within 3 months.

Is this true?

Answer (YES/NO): NO